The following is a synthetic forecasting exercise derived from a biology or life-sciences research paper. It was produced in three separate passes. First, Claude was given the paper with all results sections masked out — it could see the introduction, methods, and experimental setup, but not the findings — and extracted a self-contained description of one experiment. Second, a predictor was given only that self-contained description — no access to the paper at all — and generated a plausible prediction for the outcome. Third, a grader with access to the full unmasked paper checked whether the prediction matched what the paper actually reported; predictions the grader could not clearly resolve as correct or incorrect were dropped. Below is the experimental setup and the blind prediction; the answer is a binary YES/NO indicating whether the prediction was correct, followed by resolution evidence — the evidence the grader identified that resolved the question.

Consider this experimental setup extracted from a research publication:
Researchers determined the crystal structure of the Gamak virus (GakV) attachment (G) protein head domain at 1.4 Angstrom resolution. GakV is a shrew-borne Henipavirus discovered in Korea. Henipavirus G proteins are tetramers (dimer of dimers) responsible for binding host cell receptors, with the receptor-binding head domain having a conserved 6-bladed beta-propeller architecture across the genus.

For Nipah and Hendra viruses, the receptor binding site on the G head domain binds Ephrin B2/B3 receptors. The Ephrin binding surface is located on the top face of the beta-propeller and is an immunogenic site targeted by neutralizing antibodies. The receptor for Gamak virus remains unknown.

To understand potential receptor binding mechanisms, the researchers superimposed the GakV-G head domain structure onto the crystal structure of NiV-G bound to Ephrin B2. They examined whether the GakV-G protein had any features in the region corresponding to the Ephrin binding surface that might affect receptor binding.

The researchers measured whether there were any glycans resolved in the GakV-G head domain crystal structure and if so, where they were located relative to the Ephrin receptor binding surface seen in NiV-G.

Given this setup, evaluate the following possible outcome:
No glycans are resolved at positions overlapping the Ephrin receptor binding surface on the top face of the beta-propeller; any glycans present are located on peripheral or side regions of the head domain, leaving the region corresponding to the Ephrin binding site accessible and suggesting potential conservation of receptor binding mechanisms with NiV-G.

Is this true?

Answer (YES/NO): NO